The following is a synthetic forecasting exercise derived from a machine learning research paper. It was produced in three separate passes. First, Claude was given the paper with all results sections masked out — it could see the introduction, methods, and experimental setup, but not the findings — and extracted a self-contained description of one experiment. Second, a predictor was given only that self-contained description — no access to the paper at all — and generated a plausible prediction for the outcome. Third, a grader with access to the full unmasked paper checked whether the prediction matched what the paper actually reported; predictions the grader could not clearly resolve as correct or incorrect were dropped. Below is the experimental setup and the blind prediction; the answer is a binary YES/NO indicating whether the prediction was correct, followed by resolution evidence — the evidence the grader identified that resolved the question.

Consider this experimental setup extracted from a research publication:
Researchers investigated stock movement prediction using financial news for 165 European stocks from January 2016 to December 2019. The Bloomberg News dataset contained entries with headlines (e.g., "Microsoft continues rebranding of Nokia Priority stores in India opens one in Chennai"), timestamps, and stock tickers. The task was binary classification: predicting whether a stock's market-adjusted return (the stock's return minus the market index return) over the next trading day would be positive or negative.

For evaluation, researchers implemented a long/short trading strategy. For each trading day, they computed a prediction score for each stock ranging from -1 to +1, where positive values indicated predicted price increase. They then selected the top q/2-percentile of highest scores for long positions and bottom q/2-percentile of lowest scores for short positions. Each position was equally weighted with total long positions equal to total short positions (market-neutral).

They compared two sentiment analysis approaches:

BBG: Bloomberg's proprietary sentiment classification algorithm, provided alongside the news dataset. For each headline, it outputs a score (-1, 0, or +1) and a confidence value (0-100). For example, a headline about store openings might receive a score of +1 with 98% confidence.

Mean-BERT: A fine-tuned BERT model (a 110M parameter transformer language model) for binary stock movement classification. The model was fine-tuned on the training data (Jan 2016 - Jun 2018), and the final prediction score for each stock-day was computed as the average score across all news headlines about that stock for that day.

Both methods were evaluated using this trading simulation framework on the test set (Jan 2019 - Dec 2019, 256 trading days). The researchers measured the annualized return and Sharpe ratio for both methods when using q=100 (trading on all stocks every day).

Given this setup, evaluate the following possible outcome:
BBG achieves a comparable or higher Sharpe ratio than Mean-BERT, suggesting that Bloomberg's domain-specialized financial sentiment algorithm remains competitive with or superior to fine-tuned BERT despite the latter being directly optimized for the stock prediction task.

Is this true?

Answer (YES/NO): YES